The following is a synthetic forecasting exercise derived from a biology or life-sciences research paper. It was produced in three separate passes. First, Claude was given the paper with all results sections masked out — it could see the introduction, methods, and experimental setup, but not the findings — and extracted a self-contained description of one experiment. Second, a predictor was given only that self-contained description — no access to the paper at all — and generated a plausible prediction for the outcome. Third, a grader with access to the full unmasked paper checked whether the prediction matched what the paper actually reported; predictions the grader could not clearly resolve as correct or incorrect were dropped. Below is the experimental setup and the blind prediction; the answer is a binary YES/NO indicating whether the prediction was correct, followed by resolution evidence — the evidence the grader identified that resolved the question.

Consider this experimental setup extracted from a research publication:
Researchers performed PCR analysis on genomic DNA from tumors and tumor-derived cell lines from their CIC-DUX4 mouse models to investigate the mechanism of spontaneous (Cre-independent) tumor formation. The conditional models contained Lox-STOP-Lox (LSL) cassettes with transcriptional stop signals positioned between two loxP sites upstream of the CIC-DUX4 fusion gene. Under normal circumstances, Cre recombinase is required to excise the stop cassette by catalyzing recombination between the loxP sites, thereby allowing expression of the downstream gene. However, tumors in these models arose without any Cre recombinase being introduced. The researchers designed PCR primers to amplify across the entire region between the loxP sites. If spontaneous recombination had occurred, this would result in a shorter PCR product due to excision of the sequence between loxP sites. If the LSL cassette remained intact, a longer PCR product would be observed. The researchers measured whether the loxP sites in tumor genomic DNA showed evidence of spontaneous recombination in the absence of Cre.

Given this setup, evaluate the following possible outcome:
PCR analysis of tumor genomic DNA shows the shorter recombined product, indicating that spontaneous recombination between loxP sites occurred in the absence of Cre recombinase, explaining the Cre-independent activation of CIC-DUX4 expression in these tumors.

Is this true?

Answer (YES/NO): YES